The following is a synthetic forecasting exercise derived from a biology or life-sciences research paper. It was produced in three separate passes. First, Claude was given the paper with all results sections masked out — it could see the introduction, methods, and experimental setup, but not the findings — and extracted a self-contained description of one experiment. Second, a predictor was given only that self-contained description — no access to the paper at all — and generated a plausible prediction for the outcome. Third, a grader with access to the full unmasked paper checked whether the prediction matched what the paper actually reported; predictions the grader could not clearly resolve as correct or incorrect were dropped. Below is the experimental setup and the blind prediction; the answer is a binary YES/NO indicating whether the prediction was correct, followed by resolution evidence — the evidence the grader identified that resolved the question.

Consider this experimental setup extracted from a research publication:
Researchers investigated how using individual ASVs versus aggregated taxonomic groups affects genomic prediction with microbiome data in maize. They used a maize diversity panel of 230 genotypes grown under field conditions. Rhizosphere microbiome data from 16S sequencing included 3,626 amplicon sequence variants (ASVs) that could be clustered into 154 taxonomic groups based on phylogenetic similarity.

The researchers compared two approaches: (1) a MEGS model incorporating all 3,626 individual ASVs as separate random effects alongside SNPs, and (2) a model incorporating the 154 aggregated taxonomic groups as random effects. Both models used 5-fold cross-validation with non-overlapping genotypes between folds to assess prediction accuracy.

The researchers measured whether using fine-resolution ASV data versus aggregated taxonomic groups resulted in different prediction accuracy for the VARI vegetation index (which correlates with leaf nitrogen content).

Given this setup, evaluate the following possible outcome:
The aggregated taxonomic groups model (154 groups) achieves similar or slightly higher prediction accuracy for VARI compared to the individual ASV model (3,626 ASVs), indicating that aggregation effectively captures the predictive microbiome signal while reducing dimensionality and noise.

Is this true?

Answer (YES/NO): YES